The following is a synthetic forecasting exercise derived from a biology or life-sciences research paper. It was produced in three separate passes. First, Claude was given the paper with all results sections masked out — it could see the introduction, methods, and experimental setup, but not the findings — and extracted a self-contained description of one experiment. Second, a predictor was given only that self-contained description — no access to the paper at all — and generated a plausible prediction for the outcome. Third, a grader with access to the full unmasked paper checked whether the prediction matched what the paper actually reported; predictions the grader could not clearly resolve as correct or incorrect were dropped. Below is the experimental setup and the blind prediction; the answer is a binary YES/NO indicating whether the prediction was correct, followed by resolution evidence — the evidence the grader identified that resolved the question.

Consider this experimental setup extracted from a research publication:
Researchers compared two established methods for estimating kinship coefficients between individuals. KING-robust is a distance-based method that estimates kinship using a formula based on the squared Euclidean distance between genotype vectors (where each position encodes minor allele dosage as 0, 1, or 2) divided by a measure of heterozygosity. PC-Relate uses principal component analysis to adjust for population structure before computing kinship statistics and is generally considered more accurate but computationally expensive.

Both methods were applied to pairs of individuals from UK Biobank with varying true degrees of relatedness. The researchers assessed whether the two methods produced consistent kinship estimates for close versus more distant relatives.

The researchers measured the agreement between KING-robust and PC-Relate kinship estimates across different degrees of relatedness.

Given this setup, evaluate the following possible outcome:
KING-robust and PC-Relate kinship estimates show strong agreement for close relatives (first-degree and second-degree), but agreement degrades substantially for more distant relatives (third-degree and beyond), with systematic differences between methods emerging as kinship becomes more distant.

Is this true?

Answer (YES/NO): NO